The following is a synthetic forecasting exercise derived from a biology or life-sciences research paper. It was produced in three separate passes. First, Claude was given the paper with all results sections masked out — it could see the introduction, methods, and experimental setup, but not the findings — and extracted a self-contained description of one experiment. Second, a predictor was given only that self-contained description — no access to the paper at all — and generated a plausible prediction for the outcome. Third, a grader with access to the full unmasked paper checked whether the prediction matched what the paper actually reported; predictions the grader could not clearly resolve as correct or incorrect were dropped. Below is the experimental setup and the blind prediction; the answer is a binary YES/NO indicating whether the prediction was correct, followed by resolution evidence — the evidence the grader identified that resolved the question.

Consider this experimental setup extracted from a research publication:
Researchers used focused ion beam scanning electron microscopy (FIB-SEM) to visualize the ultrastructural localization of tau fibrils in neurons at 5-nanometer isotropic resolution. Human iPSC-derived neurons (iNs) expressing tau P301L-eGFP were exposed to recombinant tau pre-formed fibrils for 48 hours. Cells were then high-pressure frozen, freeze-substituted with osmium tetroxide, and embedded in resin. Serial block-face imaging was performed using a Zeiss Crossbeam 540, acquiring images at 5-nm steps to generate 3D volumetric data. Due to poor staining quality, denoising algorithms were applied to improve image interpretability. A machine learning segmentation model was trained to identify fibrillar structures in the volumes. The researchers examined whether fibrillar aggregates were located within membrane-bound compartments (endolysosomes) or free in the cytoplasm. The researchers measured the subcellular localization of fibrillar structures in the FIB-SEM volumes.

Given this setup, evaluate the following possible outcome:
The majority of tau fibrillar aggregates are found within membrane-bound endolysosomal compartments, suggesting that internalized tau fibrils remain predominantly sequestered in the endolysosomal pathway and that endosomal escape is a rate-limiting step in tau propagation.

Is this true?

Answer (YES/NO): YES